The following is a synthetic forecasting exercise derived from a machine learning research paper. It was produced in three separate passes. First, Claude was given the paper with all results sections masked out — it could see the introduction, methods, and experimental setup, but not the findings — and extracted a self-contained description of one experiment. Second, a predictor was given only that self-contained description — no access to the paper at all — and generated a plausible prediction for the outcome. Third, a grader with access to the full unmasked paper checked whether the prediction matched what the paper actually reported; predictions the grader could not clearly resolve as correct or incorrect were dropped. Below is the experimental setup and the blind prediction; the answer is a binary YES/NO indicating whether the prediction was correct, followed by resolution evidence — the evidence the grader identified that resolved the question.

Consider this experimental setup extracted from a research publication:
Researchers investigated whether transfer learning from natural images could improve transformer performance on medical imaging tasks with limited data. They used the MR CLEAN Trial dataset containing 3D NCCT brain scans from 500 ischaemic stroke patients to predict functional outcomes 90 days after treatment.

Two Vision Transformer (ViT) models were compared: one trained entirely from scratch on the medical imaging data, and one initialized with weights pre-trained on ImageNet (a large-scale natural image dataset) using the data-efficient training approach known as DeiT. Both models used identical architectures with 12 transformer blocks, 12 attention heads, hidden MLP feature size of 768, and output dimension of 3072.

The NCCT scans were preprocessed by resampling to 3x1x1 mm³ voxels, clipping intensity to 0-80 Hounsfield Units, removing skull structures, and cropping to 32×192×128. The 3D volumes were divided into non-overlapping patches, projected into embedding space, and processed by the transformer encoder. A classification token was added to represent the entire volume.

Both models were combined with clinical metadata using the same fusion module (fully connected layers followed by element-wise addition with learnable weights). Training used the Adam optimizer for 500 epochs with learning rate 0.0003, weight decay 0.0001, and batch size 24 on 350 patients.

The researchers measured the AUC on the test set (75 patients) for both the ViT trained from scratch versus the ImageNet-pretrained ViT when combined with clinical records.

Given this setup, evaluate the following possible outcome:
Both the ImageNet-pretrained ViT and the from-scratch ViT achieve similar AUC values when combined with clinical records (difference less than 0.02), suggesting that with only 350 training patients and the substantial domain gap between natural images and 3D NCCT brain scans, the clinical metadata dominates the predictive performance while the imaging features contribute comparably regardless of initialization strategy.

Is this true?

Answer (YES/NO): YES